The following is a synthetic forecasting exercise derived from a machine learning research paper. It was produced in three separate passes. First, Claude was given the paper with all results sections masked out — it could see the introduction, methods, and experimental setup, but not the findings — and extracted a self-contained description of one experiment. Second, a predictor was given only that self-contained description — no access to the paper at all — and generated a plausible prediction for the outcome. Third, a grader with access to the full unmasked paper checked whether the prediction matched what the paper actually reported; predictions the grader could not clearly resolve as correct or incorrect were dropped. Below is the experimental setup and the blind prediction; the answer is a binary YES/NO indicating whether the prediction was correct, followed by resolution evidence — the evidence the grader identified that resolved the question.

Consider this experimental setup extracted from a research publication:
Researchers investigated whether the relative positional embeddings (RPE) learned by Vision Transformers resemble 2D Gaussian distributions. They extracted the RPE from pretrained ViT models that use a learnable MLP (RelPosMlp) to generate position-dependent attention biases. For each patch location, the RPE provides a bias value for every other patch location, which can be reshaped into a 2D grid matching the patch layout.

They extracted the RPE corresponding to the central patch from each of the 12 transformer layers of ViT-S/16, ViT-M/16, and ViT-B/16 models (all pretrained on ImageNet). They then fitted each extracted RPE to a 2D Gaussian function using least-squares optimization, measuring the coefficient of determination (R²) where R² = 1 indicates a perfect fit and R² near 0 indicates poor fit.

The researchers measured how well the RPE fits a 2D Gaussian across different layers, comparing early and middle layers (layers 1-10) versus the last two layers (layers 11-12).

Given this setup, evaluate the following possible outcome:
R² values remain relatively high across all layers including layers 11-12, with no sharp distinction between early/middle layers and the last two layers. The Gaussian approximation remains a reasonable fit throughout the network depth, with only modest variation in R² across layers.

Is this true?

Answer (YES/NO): NO